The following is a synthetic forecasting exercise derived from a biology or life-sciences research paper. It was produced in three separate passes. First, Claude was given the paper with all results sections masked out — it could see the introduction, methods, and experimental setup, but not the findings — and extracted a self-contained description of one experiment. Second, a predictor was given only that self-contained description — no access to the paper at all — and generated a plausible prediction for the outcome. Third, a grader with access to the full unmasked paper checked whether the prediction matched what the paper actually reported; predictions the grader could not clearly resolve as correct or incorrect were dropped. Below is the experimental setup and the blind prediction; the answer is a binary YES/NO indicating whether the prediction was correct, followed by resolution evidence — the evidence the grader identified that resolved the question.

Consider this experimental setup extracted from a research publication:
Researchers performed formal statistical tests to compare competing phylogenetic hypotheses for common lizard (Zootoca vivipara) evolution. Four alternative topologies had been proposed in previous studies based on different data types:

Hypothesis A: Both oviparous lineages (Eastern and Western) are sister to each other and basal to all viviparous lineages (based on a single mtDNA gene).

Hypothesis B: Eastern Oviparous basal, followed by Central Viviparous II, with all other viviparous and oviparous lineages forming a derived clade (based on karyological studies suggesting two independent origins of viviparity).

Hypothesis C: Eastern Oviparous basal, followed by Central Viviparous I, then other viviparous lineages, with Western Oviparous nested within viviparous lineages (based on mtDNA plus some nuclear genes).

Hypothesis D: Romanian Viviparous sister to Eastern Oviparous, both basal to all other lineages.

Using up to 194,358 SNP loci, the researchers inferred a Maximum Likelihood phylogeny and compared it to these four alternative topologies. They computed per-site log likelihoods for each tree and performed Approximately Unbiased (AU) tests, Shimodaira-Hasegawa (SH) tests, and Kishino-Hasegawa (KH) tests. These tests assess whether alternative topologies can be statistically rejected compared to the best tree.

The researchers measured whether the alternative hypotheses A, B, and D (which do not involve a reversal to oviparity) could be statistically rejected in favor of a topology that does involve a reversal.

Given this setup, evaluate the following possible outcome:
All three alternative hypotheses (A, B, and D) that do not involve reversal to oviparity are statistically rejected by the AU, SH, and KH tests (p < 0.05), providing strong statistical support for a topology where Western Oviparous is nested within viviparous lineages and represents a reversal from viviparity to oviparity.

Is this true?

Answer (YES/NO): YES